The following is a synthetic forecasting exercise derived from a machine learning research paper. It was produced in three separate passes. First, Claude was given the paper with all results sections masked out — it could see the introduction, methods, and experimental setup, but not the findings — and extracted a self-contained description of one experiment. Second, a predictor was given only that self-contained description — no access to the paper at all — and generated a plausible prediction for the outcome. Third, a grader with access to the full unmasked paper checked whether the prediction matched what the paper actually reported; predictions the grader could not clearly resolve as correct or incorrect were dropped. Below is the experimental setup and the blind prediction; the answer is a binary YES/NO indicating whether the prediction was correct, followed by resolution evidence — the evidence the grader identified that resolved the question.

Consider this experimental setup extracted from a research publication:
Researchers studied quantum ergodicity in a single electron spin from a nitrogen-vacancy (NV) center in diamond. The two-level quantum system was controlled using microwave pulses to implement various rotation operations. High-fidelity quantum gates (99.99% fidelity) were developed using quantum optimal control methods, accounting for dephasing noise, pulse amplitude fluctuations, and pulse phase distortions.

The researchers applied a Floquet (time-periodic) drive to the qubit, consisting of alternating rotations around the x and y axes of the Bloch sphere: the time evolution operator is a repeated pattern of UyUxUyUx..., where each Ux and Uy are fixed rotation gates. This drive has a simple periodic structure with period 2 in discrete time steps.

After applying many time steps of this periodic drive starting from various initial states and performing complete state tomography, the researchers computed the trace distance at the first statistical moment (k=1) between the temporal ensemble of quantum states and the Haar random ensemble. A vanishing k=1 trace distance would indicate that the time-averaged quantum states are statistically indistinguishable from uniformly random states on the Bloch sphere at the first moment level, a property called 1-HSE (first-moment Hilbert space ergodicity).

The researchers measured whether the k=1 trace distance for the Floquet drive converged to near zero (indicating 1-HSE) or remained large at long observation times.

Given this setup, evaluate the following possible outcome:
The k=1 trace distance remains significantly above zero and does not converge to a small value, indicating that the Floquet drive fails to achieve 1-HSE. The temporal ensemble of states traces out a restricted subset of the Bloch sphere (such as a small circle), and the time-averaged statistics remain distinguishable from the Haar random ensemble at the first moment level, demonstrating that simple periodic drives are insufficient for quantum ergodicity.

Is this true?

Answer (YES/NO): YES